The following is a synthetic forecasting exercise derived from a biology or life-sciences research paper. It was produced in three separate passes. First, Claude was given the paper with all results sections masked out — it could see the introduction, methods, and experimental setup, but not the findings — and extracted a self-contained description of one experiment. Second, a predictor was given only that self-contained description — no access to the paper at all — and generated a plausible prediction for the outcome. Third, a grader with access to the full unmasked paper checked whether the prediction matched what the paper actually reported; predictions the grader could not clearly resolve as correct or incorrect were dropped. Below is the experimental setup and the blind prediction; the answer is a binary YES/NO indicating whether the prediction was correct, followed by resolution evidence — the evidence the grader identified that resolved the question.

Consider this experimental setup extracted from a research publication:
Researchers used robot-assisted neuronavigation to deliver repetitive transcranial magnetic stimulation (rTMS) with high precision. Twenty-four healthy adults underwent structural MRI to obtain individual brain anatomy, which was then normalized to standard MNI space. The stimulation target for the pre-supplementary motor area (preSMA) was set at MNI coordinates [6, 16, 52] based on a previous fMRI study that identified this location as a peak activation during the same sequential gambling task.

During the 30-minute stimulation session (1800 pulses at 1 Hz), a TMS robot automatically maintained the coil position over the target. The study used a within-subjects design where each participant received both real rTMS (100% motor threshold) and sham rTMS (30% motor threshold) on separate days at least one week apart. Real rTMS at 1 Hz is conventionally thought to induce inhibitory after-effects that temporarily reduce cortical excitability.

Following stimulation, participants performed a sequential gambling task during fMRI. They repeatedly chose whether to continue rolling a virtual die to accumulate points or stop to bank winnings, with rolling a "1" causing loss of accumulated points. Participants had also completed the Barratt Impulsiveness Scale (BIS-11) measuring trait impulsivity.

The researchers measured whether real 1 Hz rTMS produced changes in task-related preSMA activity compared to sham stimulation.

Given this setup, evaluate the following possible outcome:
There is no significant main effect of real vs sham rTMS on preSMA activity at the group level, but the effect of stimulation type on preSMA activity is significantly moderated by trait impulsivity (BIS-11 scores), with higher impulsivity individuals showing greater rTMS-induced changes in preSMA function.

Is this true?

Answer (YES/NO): NO